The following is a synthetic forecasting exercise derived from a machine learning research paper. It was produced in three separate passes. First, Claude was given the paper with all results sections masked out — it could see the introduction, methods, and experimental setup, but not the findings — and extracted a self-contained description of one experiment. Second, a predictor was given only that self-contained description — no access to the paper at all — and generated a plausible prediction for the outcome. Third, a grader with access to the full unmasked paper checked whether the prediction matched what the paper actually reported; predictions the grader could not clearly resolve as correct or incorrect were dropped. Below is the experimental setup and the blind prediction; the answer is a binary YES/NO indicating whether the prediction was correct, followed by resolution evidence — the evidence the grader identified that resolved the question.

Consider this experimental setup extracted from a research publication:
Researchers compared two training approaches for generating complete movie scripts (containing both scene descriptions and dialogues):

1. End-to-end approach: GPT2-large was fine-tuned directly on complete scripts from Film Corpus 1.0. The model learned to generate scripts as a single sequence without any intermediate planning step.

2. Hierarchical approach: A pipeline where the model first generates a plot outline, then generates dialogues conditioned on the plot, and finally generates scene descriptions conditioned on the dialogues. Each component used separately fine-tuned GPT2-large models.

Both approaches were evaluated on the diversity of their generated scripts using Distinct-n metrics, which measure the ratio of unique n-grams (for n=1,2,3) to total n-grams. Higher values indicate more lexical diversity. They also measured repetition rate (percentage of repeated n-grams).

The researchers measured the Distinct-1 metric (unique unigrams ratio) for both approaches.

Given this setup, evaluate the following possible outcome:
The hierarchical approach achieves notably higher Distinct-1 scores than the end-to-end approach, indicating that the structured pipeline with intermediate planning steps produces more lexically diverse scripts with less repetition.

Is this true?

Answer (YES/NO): NO